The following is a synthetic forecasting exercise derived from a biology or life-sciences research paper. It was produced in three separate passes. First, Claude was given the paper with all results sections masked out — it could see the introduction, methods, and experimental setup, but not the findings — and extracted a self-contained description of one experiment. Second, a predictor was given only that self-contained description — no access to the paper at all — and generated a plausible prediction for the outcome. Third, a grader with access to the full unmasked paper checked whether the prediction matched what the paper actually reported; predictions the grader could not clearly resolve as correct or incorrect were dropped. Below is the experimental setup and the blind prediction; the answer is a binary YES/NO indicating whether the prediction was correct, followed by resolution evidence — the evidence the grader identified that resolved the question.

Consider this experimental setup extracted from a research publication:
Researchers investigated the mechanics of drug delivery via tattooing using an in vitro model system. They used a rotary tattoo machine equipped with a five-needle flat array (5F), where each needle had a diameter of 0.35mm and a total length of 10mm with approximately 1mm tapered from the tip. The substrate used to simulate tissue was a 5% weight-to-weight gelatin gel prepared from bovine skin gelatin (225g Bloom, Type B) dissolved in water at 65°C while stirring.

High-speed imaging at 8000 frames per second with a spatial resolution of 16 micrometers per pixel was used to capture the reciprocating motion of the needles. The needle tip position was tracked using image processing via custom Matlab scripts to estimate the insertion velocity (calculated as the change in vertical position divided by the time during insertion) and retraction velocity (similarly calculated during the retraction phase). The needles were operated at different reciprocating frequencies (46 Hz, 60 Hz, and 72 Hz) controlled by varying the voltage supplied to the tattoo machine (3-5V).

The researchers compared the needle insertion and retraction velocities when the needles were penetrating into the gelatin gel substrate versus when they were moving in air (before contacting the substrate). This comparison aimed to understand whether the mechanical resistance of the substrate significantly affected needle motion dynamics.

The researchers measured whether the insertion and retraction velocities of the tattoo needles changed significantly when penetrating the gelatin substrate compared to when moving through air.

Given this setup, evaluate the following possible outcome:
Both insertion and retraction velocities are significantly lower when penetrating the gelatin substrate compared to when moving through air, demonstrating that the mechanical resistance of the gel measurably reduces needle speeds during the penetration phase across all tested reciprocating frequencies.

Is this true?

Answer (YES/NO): NO